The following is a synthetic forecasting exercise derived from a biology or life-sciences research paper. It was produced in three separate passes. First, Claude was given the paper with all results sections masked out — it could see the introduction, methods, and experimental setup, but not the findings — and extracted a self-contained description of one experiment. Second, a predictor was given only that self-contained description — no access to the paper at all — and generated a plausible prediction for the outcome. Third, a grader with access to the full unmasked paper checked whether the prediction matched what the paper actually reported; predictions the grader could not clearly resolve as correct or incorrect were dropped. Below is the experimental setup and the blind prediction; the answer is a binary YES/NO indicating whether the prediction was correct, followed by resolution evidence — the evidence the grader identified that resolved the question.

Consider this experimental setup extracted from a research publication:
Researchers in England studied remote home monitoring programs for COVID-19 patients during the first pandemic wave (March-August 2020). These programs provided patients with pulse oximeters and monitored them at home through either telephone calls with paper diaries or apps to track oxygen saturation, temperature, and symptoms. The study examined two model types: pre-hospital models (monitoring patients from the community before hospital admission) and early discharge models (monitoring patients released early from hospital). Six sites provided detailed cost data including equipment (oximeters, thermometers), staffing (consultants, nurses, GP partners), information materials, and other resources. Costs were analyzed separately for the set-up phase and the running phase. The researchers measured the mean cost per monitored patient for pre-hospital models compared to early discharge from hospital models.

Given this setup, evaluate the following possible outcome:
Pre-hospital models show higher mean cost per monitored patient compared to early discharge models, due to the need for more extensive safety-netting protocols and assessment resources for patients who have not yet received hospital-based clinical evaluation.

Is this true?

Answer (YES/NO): YES